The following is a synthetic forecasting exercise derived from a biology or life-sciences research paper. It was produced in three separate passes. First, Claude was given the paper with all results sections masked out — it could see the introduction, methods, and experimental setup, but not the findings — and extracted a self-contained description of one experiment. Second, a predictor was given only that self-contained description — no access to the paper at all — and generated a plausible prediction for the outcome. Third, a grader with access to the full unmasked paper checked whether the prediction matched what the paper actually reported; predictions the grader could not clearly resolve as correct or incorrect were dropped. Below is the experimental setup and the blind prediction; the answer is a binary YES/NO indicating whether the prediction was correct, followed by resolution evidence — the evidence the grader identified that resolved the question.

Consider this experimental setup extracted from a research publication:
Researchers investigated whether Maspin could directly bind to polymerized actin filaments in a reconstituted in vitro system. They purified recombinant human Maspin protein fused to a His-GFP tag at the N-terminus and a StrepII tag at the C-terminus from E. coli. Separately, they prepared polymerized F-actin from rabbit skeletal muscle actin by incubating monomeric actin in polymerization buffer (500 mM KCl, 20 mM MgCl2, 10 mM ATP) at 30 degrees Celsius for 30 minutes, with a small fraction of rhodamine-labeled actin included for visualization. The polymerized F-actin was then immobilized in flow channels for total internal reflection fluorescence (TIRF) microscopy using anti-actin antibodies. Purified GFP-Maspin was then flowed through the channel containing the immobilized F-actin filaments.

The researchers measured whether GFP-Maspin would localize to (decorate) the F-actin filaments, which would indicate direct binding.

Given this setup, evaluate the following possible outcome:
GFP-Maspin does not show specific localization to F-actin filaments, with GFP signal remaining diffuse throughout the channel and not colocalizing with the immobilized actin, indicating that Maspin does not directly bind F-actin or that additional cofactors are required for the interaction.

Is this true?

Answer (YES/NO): NO